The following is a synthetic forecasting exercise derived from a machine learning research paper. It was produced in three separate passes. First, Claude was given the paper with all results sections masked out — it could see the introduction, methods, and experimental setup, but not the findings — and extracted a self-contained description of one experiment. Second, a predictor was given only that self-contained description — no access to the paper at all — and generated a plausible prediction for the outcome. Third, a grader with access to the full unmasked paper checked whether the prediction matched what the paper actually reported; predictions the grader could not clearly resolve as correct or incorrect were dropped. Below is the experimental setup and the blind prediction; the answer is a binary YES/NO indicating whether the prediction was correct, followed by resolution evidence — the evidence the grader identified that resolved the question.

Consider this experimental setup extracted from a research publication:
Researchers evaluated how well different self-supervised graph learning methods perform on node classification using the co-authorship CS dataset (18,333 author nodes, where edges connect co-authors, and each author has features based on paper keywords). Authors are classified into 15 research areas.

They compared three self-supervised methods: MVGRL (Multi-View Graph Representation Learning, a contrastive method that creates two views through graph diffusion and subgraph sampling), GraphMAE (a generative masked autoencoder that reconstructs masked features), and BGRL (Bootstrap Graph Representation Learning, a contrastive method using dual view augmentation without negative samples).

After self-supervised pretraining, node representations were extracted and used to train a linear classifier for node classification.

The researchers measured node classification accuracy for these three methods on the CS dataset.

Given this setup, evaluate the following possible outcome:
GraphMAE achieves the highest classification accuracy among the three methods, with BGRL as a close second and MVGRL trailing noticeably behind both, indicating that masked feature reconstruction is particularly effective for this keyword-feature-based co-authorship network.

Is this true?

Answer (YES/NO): NO